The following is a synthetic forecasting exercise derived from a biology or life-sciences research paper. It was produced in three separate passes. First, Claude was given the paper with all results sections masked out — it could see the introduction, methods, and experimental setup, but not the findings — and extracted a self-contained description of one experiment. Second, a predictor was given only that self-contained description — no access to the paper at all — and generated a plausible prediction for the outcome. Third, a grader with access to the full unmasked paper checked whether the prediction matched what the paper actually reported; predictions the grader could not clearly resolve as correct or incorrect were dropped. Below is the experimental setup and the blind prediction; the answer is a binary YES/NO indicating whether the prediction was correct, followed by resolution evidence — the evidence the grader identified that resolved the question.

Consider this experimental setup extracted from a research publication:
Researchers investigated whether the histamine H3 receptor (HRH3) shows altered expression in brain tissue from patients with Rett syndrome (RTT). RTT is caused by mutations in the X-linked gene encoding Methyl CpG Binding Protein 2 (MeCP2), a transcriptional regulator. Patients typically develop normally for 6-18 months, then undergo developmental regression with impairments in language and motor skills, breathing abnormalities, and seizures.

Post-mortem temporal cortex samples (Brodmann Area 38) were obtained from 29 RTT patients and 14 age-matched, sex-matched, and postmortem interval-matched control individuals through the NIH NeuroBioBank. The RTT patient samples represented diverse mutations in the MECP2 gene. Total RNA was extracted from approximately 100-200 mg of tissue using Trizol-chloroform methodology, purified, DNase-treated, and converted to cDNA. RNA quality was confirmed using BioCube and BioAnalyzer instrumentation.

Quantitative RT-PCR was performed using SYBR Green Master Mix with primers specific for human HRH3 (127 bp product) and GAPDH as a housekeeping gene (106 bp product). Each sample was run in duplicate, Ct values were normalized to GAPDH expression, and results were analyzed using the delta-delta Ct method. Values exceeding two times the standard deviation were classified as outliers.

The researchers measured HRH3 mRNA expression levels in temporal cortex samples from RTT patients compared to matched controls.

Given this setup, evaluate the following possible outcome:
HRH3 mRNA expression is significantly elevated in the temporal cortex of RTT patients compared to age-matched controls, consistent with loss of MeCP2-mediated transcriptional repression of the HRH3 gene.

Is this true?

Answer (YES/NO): NO